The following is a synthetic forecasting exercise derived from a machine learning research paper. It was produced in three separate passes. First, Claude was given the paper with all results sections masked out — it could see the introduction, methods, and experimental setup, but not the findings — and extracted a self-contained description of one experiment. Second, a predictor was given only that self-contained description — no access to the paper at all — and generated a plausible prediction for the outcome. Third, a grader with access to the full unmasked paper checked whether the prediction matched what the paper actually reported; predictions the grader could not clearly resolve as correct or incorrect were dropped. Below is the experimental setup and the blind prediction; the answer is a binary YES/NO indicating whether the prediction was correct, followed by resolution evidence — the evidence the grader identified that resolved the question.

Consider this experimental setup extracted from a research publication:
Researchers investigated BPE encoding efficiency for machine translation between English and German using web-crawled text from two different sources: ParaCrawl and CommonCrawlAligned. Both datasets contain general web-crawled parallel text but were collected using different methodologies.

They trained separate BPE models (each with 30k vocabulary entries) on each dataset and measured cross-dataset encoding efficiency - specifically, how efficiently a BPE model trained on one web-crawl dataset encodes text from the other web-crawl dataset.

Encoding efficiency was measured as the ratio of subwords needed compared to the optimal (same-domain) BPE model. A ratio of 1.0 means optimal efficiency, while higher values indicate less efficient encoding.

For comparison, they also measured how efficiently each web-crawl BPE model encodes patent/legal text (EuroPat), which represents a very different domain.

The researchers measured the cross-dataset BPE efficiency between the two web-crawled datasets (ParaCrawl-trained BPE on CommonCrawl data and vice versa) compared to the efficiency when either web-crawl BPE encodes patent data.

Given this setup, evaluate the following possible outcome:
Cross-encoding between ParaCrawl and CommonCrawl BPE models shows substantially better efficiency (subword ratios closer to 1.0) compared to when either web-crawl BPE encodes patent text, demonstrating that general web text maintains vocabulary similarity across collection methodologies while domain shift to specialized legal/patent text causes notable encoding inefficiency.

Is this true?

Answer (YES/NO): YES